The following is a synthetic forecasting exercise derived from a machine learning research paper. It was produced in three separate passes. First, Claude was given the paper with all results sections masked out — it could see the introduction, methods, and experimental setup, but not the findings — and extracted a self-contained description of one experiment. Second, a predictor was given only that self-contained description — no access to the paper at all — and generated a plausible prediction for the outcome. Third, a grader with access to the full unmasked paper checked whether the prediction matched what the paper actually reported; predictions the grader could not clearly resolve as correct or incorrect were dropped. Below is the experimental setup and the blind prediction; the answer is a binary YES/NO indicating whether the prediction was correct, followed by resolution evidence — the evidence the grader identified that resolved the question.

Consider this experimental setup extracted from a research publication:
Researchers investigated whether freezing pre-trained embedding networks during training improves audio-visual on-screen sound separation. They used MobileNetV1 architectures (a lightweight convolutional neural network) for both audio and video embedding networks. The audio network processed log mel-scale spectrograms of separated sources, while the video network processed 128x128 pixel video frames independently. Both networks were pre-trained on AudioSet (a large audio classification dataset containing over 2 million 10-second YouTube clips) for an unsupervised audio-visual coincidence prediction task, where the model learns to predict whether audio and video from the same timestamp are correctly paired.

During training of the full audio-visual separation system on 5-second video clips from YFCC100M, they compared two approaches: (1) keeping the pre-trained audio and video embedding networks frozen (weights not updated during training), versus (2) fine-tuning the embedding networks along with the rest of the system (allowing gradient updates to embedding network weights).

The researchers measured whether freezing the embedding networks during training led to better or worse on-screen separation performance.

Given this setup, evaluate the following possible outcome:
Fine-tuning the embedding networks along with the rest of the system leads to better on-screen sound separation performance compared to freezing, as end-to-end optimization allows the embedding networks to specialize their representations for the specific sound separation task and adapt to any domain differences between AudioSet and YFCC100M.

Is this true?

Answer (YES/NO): NO